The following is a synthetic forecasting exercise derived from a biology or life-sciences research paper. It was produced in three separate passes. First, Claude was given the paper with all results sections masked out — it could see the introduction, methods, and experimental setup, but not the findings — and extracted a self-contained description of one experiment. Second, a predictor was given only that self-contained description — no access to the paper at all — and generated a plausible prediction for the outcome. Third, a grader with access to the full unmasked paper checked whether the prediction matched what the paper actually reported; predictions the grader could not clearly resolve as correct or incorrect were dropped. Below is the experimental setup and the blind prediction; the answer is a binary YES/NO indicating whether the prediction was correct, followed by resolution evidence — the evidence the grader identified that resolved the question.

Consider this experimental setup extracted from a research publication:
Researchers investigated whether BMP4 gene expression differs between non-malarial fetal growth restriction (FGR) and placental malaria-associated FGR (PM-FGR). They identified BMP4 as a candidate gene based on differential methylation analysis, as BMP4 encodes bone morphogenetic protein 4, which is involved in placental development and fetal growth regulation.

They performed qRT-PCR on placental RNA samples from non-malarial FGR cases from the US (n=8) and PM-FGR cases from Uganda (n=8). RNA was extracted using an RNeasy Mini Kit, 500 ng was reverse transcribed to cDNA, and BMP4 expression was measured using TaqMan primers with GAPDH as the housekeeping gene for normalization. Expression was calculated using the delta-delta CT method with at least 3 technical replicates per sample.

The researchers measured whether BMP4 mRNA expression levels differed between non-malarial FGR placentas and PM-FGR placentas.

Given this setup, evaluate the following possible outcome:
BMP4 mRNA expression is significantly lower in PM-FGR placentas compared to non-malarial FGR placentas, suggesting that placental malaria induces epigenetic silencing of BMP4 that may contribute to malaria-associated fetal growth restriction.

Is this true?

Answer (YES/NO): NO